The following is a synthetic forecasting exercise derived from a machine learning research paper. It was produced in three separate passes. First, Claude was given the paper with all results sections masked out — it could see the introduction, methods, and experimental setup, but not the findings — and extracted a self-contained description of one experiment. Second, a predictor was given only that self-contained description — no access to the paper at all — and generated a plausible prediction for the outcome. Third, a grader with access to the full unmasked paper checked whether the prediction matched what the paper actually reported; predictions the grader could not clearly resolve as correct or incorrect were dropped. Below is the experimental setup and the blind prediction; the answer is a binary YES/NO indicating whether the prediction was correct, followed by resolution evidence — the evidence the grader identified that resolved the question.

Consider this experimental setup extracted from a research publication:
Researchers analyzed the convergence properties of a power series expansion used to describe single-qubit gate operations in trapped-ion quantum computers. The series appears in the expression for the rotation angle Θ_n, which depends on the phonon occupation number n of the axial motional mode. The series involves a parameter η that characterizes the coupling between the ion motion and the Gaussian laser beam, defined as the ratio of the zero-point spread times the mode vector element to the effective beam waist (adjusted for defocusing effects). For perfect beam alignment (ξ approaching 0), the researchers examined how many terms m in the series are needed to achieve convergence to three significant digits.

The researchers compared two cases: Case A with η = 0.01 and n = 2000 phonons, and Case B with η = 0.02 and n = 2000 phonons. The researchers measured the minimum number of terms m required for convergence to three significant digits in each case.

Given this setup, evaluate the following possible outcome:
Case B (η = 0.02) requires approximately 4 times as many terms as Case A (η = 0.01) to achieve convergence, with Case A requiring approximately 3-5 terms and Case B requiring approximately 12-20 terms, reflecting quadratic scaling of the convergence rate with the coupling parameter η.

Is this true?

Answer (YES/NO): NO